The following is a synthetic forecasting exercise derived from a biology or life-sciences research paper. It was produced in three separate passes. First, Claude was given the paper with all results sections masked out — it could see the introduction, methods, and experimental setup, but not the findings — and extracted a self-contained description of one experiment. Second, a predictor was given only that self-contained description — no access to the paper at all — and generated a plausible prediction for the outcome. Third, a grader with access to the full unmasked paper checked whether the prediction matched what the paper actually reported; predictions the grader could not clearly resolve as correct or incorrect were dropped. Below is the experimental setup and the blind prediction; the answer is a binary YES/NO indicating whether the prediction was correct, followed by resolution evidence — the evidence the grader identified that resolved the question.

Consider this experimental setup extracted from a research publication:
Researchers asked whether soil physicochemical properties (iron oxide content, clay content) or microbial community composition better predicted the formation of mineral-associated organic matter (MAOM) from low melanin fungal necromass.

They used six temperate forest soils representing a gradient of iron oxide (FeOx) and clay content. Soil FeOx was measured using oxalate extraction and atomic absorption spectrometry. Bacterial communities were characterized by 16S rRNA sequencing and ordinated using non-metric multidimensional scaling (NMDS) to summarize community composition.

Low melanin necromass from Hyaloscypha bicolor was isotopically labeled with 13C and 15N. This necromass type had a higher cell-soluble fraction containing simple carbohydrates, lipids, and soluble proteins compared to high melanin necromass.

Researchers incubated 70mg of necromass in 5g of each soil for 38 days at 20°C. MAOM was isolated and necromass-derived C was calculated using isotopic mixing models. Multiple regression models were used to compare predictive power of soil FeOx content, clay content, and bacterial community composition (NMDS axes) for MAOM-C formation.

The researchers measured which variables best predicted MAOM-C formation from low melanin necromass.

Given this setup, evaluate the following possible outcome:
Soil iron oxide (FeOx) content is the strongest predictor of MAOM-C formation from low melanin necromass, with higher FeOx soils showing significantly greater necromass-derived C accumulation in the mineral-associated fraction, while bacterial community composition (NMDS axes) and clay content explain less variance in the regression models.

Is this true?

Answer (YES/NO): NO